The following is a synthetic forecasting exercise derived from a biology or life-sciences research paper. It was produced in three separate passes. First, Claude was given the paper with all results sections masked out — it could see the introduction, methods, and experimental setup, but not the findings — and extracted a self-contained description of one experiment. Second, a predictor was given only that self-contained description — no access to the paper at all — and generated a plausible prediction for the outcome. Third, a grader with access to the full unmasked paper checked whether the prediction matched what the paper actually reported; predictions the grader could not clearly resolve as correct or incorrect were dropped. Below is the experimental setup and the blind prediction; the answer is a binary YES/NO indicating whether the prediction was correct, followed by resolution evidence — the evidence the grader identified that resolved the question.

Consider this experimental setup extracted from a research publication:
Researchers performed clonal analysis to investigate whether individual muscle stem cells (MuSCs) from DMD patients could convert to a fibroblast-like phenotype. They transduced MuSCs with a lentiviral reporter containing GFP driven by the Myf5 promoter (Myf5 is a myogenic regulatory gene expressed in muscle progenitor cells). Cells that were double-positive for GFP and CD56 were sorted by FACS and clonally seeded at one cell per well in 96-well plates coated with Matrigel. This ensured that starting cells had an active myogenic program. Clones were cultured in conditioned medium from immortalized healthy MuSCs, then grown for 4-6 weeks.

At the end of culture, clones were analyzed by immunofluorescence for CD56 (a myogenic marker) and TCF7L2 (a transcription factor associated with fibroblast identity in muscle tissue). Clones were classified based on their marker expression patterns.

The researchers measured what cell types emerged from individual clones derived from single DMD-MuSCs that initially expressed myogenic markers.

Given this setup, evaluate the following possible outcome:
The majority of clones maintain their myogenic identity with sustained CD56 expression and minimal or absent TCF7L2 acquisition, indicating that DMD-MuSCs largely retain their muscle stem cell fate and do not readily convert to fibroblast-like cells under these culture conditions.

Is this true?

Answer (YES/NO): NO